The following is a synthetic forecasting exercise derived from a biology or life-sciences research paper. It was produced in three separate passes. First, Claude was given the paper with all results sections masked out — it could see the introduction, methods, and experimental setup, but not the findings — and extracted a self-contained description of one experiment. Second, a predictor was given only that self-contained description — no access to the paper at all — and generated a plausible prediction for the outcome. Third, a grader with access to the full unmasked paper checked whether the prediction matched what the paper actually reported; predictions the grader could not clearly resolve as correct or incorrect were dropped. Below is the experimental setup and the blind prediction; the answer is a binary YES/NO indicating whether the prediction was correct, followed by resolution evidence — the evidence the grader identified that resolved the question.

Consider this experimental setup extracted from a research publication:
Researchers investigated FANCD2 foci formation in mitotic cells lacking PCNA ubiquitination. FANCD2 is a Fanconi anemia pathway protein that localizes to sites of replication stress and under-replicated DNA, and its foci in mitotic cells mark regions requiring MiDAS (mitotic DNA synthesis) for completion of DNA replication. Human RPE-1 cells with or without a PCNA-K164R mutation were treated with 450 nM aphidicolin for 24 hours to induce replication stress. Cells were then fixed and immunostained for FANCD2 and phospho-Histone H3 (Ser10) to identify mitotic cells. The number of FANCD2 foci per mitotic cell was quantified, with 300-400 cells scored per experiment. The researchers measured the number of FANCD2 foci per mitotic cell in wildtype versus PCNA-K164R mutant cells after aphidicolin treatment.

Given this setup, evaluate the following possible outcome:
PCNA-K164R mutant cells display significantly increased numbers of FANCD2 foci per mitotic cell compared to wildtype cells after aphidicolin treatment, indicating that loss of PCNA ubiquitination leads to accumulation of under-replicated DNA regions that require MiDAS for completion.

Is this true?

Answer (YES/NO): NO